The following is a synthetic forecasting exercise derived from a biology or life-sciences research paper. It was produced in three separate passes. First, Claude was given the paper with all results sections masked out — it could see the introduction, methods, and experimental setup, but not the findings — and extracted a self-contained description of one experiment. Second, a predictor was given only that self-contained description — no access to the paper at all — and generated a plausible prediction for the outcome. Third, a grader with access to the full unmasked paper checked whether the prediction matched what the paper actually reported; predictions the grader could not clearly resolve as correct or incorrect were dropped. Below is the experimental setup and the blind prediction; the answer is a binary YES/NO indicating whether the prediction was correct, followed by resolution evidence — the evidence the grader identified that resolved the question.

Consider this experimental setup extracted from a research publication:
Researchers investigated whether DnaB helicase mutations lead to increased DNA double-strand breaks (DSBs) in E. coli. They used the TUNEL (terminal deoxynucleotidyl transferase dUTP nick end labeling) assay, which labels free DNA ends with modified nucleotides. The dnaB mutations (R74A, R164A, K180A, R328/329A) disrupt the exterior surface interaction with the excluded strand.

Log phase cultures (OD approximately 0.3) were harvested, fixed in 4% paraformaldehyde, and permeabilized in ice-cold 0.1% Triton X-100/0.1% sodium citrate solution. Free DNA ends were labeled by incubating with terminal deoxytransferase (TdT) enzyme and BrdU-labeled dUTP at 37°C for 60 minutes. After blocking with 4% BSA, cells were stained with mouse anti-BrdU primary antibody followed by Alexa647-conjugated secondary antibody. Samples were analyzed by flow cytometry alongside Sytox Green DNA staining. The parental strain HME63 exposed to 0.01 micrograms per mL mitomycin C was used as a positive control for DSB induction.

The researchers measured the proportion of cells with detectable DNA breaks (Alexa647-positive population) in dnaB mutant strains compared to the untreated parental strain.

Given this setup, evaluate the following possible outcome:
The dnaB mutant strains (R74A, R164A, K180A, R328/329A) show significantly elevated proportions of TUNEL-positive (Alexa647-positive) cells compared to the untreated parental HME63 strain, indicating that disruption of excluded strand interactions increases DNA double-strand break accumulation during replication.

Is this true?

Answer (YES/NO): YES